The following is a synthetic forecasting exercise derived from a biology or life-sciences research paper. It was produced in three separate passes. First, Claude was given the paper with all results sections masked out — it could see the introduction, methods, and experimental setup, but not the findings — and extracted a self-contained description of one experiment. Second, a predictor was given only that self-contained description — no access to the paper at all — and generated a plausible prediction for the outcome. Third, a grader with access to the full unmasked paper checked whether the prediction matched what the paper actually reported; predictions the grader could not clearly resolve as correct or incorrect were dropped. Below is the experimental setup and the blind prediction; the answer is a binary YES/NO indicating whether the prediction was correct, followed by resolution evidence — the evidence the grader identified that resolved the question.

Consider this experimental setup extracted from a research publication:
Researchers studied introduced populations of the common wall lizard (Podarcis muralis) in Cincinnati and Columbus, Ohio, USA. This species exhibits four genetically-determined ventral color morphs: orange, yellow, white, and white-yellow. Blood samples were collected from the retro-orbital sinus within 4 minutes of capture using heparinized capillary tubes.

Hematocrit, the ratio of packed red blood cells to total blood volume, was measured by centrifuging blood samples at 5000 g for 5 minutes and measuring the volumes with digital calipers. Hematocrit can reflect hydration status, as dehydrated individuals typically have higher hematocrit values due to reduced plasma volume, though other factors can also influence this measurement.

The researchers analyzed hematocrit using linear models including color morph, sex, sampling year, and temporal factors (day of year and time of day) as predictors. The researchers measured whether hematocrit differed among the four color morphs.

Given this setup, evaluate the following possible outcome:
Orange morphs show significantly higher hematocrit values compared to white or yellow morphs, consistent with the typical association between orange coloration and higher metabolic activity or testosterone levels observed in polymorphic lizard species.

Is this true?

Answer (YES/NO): NO